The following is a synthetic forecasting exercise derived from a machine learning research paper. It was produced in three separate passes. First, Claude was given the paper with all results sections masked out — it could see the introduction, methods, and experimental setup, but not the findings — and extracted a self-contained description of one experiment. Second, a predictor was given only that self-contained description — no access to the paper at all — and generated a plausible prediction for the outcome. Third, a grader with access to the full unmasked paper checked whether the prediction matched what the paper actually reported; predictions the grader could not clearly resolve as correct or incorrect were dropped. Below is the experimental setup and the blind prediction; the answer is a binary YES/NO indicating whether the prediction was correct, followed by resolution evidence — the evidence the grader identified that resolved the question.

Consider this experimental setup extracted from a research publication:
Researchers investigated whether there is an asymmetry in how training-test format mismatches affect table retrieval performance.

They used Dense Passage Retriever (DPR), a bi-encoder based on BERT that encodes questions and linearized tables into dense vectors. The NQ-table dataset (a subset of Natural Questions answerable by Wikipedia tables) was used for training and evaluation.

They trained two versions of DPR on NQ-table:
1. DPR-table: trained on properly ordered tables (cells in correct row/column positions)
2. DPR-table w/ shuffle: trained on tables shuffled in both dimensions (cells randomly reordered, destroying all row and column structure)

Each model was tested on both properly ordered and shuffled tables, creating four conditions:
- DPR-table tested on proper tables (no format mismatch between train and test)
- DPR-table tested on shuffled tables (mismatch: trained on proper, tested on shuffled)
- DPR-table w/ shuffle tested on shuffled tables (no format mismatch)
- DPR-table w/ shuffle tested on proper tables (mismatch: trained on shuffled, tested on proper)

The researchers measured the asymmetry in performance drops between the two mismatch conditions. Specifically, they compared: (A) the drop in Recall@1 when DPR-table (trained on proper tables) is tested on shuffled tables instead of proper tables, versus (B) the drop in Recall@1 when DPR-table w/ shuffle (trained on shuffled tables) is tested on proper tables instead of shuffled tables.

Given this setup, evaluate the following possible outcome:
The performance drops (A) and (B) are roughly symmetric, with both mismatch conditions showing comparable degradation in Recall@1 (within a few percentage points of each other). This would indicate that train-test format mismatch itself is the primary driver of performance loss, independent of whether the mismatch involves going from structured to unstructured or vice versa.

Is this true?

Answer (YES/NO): NO